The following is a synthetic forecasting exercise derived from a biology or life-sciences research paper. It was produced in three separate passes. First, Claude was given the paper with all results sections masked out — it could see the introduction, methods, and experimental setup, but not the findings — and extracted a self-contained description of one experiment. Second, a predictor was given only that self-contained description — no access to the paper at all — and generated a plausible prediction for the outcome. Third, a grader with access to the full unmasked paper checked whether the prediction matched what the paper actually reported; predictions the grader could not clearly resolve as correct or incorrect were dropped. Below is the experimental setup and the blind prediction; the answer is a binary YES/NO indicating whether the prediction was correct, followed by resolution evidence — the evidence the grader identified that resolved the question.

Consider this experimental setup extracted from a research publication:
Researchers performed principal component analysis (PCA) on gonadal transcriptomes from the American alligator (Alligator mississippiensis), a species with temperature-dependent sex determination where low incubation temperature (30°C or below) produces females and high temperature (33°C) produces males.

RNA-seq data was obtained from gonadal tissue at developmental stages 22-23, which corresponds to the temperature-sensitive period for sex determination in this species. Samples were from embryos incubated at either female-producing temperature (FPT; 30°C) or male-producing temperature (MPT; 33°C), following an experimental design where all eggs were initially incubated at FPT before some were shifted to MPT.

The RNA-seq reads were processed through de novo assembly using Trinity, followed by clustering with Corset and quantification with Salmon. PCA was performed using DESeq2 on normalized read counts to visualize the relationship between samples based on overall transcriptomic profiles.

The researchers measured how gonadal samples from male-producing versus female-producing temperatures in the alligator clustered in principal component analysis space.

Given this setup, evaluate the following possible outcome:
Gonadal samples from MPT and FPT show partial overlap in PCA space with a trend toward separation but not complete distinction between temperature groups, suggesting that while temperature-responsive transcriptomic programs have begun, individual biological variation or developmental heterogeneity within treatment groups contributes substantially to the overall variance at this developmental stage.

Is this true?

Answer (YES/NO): NO